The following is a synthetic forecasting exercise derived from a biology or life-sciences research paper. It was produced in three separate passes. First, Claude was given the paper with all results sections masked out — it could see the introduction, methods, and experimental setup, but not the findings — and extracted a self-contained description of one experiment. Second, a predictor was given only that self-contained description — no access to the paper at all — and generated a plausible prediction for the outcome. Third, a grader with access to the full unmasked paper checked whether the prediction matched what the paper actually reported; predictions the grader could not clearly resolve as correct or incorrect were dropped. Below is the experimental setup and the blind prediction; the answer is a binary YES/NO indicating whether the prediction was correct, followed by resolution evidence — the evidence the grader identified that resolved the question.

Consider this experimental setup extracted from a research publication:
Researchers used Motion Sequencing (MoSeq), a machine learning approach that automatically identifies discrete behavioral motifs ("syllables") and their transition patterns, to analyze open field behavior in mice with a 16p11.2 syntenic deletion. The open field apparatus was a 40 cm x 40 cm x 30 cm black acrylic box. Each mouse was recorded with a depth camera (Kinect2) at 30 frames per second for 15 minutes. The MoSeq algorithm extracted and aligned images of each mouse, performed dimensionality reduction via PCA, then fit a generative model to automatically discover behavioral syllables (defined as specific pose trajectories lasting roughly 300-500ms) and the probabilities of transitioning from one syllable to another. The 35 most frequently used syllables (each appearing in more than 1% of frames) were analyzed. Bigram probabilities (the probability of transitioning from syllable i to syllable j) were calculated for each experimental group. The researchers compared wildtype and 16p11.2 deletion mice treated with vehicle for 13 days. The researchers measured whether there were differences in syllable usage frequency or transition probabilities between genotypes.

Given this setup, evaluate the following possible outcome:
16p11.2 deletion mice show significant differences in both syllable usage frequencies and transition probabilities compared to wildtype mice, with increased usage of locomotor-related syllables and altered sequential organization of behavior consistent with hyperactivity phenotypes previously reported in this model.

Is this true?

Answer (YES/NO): NO